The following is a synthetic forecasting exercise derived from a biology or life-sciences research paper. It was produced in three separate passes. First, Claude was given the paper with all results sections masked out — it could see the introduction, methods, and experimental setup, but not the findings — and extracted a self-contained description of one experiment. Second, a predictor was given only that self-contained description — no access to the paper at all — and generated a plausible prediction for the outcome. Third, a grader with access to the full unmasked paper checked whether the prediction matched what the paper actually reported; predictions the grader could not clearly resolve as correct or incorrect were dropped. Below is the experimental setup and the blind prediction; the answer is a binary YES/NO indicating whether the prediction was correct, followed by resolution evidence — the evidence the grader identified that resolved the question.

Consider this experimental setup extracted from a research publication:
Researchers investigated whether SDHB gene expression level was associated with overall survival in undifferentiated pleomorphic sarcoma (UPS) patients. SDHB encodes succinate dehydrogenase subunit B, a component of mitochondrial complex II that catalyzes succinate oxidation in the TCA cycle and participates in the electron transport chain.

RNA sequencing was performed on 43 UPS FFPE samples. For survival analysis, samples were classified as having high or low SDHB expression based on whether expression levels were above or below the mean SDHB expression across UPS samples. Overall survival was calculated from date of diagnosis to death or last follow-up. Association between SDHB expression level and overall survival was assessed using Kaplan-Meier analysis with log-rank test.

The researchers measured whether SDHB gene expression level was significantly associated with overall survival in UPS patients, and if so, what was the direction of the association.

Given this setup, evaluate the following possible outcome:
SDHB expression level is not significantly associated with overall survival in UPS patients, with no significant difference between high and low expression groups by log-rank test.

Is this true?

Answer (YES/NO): NO